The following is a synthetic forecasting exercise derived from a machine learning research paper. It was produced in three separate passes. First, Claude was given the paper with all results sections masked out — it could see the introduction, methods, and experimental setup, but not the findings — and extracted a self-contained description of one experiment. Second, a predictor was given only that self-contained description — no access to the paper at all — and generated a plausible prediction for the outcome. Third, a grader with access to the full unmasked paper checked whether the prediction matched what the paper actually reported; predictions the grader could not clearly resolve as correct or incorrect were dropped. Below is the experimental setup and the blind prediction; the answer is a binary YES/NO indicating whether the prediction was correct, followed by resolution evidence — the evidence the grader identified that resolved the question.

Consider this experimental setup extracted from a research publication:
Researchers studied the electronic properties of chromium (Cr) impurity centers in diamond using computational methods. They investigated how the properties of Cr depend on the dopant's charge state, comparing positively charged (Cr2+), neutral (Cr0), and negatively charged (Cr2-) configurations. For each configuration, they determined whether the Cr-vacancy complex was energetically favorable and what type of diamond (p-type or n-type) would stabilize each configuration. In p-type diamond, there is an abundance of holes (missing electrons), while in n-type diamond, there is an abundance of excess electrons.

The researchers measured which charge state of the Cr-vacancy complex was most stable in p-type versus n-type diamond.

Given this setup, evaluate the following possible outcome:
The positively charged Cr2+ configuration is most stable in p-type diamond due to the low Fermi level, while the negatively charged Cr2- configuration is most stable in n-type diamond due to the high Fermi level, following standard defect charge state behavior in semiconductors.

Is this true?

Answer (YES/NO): YES